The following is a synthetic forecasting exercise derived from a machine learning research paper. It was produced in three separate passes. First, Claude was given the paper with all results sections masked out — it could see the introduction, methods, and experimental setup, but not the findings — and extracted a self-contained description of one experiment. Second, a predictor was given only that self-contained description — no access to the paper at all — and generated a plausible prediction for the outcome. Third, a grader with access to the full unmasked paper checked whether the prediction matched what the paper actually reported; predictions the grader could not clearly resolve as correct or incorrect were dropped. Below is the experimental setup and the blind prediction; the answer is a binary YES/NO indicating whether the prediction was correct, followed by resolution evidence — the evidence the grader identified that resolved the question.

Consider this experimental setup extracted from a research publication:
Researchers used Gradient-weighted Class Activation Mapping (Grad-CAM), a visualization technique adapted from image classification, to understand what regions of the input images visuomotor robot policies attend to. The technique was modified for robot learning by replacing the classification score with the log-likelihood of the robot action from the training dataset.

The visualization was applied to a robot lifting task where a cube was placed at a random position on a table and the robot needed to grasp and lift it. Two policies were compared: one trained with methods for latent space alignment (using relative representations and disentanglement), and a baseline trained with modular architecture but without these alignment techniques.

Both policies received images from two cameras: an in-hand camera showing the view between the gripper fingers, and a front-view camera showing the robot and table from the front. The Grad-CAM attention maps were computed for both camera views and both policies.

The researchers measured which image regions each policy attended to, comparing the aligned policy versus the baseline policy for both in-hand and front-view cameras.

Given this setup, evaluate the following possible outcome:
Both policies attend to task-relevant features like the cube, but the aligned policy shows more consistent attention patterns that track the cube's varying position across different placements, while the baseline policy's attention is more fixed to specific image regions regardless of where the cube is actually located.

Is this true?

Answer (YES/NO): NO